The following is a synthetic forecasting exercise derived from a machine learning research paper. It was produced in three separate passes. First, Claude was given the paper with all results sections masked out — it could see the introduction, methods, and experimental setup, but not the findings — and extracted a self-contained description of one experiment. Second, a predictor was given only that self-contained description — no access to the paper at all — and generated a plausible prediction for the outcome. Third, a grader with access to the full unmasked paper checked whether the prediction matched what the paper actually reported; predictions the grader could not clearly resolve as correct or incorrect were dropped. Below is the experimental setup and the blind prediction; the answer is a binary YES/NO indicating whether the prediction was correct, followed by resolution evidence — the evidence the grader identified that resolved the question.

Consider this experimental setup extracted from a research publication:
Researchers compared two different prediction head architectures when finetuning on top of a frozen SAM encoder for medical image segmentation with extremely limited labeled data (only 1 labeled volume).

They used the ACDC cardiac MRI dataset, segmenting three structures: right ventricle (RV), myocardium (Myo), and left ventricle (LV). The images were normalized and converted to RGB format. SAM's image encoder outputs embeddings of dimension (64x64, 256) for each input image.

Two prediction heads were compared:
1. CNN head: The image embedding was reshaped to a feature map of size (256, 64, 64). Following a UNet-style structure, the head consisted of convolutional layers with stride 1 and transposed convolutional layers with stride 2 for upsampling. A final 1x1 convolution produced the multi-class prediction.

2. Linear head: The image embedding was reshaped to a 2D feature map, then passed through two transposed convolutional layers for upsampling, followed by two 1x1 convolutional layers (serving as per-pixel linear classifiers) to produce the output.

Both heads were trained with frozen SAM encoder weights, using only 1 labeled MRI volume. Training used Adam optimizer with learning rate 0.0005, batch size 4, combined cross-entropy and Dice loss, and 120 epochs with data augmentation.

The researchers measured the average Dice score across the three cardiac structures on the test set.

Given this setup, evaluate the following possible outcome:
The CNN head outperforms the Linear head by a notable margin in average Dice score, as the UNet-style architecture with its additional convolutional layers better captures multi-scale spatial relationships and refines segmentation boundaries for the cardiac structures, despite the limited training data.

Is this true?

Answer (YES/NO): YES